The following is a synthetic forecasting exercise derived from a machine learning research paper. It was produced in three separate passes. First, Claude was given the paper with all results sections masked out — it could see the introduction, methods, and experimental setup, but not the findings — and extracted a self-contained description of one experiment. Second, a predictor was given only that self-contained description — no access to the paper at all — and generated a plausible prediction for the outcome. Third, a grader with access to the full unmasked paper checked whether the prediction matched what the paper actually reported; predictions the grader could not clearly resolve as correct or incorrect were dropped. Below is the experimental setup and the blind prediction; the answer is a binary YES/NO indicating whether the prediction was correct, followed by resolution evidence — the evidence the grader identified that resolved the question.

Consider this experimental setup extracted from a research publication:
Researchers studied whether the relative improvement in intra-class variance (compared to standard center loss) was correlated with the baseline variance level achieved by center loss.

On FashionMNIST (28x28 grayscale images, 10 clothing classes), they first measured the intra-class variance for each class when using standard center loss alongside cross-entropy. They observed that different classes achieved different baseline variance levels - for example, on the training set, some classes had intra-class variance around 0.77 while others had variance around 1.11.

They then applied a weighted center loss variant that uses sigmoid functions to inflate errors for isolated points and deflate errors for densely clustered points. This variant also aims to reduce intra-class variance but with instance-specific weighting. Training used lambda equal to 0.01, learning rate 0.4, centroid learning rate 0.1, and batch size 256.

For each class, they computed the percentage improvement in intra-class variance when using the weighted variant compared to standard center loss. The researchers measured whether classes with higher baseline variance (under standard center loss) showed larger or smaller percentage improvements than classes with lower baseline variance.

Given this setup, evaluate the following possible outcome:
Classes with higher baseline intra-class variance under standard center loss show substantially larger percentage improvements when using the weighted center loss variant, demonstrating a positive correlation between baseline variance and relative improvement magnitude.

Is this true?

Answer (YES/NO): NO